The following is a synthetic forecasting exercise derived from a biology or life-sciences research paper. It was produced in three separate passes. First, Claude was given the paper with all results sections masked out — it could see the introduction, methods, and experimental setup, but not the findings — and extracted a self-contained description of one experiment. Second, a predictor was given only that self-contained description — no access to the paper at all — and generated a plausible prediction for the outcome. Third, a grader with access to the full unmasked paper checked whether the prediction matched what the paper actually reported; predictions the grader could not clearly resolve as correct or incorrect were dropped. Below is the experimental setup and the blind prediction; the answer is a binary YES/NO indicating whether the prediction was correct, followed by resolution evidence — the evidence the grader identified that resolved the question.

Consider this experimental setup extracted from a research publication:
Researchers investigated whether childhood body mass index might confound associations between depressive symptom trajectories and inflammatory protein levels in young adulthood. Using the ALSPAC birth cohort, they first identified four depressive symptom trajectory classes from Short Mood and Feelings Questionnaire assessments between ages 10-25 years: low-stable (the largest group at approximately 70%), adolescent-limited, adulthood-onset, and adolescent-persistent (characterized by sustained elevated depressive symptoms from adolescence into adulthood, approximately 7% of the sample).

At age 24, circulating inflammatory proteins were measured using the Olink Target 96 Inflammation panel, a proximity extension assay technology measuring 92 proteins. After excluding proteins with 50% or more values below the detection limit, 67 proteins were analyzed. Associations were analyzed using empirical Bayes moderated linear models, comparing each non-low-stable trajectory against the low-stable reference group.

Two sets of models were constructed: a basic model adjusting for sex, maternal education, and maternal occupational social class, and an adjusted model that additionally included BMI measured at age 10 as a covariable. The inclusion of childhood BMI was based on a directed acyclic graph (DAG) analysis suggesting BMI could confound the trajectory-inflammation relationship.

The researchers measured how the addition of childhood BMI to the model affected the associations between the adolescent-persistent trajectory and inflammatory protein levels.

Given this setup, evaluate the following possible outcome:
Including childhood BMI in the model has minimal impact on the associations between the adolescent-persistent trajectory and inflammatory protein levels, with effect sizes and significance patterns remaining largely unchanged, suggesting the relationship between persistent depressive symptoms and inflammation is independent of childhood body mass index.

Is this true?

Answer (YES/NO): NO